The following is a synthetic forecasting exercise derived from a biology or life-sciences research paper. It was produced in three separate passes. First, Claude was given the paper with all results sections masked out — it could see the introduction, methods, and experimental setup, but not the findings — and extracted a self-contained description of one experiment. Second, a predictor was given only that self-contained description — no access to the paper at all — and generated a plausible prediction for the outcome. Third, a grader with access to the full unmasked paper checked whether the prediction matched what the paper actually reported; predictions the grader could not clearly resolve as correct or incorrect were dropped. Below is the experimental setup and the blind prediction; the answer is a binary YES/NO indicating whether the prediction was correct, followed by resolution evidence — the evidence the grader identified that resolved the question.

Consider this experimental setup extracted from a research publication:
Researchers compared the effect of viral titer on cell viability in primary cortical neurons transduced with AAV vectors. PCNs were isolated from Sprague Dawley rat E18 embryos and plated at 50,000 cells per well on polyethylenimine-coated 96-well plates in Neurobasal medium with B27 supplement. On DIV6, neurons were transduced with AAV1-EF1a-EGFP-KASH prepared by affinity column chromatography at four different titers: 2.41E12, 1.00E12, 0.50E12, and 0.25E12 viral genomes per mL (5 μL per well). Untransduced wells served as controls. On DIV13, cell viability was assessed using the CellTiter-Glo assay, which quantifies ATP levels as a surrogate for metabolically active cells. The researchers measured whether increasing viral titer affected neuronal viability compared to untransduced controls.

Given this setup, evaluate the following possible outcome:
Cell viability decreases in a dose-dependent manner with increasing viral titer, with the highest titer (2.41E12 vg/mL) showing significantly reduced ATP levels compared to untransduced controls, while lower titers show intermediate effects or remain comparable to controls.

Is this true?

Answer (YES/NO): NO